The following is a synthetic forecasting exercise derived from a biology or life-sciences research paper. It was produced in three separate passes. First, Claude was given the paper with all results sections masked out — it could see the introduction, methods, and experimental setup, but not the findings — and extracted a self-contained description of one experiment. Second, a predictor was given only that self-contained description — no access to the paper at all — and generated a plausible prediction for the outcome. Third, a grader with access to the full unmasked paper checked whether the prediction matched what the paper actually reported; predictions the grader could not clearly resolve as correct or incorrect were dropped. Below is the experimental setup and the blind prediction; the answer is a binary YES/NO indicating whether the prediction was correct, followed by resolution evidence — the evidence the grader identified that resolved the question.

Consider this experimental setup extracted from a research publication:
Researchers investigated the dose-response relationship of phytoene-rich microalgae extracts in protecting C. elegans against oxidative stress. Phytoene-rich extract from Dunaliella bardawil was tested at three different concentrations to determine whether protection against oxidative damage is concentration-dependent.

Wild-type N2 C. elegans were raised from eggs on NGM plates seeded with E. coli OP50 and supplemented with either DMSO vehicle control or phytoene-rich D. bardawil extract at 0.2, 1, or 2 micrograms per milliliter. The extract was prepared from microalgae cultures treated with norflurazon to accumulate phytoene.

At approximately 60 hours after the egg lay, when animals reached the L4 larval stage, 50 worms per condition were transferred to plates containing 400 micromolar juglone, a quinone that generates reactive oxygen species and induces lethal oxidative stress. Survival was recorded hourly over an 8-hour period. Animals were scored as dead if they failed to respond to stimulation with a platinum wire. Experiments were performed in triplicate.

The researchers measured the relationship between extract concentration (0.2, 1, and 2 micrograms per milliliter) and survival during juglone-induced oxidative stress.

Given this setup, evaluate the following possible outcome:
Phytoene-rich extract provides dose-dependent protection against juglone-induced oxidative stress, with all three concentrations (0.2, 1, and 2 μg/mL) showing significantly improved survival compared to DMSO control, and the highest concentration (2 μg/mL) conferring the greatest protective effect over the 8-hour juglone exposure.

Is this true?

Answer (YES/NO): NO